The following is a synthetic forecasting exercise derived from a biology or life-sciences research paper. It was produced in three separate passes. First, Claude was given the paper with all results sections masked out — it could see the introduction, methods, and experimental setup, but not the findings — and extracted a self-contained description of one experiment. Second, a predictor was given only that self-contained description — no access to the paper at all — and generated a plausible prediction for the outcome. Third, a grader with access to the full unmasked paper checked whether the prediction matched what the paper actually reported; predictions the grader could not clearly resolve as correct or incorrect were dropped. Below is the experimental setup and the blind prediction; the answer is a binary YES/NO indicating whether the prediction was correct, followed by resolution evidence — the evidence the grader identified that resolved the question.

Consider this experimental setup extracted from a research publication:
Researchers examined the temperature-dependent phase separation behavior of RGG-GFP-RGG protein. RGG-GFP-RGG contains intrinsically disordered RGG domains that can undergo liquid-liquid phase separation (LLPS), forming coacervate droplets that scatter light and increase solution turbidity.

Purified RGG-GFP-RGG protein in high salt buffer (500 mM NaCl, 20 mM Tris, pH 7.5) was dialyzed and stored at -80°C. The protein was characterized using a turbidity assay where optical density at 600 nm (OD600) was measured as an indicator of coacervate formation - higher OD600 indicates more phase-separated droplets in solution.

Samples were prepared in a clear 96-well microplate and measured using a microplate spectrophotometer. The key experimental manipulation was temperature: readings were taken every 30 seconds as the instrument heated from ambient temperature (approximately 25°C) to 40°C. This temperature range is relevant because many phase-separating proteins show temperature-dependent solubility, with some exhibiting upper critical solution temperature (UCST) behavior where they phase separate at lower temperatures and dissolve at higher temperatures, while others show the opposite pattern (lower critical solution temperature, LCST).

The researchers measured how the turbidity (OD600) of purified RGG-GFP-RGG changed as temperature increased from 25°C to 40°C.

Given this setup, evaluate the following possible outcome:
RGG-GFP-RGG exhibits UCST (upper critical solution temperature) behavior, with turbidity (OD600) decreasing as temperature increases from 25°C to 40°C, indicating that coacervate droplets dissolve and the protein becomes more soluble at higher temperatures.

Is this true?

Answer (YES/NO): YES